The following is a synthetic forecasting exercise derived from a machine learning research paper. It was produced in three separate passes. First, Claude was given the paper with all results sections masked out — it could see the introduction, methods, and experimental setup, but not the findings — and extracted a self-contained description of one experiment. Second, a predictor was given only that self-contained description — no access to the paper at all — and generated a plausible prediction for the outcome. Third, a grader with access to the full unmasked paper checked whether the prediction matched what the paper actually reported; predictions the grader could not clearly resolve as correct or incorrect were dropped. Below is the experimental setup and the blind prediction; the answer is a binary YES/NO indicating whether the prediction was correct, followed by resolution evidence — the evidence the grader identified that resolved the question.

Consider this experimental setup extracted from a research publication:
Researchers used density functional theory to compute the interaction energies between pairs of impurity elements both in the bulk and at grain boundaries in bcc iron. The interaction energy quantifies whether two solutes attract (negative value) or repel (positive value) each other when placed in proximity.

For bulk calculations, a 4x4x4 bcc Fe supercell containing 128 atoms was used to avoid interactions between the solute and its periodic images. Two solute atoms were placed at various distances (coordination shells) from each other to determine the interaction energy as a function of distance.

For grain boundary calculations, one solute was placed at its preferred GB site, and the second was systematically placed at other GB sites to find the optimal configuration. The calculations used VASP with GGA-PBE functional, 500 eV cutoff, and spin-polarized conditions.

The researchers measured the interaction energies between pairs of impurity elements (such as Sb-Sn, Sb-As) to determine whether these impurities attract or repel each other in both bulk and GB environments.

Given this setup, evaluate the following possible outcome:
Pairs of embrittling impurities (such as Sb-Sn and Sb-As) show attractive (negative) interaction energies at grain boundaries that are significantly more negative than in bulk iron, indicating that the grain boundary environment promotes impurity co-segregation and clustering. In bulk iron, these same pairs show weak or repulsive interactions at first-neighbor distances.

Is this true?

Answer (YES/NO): NO